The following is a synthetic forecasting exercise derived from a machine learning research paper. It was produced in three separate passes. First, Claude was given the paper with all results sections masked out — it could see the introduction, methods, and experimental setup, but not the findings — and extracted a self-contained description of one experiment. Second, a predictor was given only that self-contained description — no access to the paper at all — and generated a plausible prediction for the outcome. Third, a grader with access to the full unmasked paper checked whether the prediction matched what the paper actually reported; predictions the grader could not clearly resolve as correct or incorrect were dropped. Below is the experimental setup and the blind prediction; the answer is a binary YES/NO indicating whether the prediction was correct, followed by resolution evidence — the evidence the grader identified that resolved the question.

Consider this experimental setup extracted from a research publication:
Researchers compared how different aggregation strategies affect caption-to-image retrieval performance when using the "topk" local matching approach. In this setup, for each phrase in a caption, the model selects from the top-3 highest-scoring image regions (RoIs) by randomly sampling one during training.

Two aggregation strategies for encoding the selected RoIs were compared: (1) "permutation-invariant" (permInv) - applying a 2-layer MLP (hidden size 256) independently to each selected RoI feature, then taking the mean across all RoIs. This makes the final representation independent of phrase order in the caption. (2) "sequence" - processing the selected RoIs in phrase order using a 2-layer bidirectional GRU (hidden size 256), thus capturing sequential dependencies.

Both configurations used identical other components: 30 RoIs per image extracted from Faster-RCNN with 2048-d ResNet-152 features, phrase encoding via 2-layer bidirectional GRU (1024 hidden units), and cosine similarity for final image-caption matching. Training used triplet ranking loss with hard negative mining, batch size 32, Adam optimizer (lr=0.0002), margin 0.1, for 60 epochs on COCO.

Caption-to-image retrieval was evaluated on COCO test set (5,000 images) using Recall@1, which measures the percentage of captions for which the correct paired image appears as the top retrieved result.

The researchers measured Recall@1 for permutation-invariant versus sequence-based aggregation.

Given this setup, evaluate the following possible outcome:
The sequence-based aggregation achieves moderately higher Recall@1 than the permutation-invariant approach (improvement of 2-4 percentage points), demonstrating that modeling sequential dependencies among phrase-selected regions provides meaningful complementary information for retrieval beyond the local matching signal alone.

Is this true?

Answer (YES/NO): NO